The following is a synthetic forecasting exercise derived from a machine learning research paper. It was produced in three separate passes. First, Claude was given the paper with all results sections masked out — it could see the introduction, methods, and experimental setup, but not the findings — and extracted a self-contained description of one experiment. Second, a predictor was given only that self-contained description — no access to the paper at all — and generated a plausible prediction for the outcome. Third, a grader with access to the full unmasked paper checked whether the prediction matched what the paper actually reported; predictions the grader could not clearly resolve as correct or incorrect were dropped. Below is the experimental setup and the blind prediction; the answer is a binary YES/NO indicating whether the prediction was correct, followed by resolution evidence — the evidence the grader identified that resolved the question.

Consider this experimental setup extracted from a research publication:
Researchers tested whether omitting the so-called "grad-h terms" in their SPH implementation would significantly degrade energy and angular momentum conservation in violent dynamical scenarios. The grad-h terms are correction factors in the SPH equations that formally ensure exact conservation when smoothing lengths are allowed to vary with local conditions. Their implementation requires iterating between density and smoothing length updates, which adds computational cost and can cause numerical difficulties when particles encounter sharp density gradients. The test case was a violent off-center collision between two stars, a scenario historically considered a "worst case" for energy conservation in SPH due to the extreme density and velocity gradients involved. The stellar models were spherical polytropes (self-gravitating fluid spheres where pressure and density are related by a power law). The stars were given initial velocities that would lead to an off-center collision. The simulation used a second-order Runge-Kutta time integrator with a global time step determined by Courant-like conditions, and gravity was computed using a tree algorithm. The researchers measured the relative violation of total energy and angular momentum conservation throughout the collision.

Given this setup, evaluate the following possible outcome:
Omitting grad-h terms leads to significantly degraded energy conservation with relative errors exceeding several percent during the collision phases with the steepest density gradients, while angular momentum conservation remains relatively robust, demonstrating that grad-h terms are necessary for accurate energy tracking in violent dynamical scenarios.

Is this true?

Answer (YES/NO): NO